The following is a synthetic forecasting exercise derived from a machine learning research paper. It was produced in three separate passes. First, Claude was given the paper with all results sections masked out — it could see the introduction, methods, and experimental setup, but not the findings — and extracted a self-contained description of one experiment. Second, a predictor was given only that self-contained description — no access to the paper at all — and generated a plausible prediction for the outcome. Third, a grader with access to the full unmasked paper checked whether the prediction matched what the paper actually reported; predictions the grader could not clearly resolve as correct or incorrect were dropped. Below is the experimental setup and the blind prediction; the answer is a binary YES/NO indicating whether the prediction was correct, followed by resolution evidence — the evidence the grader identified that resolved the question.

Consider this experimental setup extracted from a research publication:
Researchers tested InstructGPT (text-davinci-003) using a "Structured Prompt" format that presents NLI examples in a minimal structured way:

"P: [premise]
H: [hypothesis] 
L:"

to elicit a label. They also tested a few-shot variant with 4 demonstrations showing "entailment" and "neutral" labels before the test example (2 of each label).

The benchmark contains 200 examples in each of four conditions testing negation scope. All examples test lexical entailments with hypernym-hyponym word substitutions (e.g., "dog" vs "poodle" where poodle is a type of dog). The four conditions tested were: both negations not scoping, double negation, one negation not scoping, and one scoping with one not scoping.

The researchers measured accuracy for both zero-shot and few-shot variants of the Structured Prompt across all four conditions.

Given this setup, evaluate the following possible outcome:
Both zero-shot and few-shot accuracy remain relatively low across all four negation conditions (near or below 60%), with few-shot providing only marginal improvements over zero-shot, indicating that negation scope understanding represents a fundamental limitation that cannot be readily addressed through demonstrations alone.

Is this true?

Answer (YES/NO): NO